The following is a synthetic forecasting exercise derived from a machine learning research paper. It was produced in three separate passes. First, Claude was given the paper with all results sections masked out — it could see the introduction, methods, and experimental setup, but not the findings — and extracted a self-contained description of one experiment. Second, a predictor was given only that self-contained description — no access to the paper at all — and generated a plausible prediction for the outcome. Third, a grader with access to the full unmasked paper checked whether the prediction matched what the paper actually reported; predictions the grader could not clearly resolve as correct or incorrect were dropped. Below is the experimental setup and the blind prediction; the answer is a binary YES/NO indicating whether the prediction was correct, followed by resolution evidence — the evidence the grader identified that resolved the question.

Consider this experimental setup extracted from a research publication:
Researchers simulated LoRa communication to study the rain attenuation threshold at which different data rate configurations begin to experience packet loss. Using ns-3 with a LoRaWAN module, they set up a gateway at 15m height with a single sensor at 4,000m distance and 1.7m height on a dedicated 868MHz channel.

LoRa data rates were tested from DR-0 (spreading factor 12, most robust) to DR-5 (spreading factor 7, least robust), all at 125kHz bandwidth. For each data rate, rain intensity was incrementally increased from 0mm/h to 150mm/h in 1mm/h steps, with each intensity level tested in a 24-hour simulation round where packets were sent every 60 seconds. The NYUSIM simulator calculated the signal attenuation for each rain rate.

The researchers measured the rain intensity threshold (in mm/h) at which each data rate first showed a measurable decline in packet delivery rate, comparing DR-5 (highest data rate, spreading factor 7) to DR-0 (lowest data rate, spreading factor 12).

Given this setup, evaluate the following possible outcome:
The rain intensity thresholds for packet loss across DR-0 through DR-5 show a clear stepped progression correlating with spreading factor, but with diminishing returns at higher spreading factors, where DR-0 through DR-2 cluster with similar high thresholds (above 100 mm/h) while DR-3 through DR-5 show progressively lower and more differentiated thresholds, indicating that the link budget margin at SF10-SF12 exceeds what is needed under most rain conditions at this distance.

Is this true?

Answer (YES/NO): NO